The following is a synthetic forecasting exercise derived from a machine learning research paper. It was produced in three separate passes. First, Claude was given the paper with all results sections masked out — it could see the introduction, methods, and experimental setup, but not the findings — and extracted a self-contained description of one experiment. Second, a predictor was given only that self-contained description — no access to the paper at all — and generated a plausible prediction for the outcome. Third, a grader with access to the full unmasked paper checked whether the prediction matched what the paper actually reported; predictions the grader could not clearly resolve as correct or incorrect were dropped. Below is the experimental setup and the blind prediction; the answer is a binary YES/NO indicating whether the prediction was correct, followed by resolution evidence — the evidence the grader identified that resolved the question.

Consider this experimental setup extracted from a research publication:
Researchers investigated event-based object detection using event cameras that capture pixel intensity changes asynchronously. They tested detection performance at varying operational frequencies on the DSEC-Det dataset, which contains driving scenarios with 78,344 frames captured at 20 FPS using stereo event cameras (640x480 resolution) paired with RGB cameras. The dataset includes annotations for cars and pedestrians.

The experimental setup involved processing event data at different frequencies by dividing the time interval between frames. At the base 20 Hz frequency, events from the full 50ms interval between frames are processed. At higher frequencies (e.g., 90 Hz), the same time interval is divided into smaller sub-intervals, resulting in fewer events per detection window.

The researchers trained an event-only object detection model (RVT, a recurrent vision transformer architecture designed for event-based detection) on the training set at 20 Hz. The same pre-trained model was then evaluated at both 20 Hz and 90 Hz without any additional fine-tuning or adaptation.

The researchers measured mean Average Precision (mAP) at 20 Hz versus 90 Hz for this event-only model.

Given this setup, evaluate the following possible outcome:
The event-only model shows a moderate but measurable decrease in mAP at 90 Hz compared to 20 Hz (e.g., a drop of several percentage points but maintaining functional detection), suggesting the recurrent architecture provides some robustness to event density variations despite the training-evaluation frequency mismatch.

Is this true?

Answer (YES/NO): NO